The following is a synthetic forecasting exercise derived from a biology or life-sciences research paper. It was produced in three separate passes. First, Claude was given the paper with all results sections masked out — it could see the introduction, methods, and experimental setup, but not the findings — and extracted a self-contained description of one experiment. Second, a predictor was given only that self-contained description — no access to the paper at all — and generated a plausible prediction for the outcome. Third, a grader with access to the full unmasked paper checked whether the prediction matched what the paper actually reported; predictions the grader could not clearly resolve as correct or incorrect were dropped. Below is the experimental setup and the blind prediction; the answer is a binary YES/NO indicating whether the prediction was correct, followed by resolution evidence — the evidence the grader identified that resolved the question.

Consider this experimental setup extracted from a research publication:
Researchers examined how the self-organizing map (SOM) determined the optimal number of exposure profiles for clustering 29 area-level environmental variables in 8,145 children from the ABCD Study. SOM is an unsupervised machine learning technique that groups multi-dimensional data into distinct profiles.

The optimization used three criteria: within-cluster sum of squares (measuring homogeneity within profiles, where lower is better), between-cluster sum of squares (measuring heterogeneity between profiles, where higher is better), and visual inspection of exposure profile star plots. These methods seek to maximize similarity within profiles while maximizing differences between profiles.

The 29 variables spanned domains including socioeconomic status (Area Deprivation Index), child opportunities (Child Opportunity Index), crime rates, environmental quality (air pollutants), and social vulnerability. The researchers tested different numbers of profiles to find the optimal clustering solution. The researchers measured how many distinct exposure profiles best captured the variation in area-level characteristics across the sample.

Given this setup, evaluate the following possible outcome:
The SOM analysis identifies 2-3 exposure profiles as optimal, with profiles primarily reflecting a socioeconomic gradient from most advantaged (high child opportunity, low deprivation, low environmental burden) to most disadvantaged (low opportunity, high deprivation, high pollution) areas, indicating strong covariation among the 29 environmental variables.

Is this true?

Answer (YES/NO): NO